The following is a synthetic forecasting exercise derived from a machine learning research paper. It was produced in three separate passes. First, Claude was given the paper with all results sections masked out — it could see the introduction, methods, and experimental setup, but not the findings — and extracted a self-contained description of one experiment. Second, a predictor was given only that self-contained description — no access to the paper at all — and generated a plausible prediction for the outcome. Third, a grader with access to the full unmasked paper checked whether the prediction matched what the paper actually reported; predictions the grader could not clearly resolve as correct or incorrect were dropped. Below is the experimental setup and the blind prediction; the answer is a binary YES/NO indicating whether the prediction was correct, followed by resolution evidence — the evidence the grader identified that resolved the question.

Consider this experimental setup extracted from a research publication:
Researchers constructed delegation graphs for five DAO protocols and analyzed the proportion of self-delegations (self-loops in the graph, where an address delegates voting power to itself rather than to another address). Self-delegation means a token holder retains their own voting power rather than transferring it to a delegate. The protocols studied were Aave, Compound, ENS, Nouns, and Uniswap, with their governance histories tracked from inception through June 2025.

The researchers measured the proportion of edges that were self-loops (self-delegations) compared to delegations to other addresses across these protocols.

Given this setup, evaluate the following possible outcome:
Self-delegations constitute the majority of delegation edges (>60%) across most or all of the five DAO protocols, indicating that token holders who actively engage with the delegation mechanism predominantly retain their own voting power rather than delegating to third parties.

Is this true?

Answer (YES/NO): YES